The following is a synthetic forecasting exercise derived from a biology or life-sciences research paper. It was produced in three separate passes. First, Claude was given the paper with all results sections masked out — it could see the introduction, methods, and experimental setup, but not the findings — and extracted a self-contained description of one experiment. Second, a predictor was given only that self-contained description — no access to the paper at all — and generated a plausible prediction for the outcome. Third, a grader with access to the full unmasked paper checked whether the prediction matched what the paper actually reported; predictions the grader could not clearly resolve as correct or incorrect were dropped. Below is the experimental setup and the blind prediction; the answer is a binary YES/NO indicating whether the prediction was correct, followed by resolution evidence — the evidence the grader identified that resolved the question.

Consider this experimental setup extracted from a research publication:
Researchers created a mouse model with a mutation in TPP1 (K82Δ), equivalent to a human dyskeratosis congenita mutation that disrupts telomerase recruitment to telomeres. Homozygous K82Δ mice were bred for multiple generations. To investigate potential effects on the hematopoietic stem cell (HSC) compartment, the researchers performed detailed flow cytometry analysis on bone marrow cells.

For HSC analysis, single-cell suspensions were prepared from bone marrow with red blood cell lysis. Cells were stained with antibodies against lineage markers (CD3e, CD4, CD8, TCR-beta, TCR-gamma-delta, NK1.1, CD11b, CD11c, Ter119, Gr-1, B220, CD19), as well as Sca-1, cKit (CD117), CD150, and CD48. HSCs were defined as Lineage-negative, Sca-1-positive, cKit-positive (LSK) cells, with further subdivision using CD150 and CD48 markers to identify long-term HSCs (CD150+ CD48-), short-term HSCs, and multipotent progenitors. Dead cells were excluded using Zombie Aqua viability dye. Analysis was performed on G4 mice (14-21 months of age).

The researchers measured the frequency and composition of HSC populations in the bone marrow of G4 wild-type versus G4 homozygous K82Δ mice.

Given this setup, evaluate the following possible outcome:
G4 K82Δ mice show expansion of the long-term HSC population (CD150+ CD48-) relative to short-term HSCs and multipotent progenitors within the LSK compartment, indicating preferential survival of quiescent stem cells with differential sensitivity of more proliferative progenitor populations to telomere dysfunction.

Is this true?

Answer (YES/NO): NO